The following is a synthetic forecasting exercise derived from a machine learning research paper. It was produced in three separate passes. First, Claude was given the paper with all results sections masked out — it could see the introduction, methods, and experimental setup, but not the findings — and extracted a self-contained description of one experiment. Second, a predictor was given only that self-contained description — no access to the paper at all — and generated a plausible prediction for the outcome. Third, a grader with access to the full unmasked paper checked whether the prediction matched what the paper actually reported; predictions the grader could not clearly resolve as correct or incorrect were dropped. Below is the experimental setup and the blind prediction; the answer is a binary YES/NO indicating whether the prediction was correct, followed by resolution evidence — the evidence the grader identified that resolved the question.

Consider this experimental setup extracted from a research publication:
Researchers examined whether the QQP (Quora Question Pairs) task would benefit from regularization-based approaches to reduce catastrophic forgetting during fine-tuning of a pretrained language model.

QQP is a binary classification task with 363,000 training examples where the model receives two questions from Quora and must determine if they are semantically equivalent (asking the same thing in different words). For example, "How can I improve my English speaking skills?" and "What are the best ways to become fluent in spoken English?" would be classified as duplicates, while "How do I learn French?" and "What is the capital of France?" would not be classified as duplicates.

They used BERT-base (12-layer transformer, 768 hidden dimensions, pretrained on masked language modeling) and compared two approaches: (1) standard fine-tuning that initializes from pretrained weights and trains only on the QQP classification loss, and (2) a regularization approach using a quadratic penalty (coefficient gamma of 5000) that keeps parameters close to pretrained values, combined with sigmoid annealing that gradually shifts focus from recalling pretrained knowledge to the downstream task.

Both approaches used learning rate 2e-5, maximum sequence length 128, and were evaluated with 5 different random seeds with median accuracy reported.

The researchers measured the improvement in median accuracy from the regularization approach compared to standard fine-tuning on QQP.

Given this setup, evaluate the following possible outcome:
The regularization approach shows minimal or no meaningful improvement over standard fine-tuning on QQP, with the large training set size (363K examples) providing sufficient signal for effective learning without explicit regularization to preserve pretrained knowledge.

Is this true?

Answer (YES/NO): YES